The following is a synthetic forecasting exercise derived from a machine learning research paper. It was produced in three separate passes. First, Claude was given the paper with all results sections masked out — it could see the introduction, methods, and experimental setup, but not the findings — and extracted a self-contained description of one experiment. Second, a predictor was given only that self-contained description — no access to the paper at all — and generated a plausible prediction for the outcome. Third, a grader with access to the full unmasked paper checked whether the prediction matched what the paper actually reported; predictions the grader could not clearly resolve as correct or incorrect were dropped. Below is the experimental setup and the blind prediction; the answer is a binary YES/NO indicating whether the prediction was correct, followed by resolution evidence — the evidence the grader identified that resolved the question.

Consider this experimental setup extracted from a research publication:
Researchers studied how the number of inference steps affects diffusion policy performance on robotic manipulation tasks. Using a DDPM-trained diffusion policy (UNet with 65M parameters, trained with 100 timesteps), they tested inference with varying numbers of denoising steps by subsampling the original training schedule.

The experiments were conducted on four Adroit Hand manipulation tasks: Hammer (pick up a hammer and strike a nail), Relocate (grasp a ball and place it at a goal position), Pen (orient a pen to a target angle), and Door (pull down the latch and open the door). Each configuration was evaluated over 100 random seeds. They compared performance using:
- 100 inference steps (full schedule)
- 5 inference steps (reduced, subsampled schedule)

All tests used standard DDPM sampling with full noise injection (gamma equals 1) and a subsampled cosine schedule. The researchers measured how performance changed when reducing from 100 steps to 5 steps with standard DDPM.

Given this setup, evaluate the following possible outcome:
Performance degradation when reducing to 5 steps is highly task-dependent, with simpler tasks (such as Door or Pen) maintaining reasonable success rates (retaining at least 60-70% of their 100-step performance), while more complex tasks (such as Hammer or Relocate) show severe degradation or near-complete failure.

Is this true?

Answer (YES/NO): NO